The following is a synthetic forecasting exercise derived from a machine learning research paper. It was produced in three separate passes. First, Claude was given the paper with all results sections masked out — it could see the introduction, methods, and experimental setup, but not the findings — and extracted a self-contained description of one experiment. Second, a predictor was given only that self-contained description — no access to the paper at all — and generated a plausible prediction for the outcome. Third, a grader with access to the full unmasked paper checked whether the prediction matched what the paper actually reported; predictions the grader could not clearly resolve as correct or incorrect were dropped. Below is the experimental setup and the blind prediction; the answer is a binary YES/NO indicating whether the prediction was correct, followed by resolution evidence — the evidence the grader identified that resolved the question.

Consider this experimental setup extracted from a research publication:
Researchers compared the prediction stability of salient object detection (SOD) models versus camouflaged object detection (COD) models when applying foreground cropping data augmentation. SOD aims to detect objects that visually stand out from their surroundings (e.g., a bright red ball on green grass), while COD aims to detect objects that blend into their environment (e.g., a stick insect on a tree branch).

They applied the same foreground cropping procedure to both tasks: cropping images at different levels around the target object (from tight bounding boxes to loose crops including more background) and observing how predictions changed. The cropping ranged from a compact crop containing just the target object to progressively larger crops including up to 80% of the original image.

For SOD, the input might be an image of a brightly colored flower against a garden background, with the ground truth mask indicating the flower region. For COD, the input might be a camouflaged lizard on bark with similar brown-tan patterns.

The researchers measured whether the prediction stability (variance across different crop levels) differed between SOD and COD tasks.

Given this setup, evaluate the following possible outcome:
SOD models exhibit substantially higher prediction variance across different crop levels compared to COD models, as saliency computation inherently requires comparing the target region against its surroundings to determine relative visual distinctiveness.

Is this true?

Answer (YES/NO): NO